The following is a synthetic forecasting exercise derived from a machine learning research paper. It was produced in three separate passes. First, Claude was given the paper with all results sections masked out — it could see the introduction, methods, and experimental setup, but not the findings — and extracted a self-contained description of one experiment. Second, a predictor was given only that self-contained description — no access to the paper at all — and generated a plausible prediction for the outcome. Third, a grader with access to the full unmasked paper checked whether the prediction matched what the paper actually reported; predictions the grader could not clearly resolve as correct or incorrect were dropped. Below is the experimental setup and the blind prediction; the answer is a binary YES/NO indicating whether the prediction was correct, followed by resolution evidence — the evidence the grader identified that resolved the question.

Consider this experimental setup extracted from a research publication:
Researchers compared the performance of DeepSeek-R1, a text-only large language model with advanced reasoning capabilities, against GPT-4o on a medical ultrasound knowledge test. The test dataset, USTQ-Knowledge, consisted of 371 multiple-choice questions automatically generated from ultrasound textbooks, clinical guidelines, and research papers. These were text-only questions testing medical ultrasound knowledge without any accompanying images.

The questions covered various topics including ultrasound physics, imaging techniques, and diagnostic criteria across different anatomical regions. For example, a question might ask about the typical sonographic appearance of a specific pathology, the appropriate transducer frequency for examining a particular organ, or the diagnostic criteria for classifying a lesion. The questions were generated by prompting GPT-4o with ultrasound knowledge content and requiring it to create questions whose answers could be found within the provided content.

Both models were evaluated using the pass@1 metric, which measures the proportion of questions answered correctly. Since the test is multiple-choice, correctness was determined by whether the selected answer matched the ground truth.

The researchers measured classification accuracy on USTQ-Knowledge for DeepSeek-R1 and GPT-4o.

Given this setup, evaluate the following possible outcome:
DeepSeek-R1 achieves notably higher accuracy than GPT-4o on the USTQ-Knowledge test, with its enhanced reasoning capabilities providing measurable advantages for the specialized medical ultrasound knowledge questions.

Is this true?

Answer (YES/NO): NO